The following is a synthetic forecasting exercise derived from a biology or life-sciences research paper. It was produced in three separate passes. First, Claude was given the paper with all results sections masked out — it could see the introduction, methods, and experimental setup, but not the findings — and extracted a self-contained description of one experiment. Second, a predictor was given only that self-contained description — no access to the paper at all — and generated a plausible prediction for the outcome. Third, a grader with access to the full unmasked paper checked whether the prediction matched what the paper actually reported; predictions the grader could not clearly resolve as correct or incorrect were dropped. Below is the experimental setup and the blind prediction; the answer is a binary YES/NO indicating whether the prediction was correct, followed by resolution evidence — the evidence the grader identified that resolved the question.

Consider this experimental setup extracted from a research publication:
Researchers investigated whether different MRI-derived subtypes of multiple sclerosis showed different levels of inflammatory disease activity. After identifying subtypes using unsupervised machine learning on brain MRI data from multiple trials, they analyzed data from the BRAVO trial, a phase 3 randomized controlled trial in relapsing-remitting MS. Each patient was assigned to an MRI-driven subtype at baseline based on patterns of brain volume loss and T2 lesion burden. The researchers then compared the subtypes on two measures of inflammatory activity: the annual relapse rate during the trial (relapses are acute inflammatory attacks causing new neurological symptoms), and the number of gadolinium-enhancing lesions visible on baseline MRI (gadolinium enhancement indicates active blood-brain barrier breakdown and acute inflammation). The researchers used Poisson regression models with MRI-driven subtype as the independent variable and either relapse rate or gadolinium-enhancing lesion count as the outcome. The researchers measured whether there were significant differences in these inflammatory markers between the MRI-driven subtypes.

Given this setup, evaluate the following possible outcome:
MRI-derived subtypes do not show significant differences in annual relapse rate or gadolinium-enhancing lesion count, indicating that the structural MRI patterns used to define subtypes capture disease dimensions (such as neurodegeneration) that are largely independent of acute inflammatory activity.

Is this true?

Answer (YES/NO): NO